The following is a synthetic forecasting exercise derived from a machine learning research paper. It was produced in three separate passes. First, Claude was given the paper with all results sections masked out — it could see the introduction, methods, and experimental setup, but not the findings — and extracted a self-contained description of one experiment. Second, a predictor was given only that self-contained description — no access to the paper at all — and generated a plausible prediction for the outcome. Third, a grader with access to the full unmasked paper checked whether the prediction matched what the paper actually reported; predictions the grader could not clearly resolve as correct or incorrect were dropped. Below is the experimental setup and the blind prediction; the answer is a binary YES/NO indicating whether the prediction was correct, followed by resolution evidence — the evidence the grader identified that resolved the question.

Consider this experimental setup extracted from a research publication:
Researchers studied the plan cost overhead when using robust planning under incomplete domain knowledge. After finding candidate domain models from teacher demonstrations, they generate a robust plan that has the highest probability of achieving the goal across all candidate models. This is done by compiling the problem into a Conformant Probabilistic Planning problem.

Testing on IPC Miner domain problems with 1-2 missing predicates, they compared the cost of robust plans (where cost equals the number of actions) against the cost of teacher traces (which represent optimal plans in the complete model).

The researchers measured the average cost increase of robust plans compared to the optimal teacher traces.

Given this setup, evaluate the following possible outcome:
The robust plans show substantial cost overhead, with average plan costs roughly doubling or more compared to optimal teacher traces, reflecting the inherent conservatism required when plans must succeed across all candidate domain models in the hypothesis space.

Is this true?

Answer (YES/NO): NO